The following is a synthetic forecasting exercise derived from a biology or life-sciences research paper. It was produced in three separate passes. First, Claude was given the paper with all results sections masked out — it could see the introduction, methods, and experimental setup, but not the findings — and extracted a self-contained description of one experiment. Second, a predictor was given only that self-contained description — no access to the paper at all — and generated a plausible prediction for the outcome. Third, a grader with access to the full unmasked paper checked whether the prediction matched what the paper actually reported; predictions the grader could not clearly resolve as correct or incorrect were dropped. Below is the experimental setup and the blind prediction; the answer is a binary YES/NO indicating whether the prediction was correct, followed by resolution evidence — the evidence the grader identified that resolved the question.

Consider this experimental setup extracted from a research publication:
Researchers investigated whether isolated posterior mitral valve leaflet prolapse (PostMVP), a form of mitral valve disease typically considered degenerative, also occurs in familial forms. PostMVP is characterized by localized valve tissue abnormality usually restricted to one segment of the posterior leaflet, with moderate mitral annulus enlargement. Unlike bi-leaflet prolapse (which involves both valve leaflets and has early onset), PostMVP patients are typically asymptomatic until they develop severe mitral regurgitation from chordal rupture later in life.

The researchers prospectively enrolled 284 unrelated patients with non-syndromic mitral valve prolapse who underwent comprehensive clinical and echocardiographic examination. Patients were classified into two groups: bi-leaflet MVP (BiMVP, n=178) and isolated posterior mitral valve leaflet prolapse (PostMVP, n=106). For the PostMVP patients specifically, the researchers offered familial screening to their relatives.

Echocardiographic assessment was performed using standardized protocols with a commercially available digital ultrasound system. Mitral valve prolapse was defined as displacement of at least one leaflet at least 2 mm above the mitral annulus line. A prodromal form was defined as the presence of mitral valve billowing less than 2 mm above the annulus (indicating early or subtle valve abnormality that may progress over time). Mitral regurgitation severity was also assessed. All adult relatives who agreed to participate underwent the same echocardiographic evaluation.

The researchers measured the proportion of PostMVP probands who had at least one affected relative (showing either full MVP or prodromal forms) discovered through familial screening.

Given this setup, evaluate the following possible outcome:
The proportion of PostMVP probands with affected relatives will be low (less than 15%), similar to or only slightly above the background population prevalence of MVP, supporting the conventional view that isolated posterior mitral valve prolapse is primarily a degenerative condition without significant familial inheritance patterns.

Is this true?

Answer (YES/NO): NO